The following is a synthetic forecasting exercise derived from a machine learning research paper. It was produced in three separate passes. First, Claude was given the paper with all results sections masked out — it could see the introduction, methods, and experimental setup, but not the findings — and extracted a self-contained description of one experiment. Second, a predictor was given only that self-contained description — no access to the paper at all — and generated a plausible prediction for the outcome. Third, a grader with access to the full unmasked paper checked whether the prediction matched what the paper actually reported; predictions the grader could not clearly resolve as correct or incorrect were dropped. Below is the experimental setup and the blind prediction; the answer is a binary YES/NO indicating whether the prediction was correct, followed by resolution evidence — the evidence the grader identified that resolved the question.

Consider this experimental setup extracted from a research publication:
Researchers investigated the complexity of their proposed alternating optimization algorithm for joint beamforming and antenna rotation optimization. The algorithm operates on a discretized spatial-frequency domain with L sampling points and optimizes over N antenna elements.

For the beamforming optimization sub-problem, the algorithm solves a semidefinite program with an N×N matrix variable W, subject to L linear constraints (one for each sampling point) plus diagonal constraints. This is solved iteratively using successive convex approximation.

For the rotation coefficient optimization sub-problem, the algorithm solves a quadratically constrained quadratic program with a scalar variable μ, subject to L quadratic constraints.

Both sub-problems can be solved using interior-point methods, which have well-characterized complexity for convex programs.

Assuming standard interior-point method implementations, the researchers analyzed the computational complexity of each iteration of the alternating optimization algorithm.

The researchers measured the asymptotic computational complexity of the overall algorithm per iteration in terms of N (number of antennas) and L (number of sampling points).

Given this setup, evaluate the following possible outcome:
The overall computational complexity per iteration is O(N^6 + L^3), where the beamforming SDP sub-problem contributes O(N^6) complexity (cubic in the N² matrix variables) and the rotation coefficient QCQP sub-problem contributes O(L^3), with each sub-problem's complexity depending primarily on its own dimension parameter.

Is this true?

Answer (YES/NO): NO